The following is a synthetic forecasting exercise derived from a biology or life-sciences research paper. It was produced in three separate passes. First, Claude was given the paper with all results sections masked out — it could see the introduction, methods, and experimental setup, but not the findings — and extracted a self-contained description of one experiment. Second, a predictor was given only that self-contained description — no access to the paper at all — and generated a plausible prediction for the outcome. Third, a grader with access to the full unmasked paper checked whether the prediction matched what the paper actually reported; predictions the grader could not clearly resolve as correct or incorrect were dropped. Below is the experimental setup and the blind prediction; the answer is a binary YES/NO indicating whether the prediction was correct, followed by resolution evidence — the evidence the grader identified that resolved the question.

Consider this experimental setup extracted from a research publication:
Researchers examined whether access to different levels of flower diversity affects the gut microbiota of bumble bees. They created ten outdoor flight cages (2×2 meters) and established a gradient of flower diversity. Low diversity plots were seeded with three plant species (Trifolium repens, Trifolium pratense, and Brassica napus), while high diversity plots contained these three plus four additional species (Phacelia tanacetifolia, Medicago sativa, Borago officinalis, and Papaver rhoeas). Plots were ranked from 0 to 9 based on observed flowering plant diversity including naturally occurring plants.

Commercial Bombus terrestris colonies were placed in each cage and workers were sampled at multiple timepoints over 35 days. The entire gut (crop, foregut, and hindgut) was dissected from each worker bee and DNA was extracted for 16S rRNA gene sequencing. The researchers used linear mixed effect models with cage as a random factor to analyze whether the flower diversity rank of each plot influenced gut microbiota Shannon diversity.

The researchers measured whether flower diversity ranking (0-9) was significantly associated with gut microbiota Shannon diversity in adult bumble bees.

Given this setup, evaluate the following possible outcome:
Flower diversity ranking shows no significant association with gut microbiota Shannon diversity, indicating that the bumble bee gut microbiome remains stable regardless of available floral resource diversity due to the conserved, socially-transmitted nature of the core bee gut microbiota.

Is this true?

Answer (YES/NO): YES